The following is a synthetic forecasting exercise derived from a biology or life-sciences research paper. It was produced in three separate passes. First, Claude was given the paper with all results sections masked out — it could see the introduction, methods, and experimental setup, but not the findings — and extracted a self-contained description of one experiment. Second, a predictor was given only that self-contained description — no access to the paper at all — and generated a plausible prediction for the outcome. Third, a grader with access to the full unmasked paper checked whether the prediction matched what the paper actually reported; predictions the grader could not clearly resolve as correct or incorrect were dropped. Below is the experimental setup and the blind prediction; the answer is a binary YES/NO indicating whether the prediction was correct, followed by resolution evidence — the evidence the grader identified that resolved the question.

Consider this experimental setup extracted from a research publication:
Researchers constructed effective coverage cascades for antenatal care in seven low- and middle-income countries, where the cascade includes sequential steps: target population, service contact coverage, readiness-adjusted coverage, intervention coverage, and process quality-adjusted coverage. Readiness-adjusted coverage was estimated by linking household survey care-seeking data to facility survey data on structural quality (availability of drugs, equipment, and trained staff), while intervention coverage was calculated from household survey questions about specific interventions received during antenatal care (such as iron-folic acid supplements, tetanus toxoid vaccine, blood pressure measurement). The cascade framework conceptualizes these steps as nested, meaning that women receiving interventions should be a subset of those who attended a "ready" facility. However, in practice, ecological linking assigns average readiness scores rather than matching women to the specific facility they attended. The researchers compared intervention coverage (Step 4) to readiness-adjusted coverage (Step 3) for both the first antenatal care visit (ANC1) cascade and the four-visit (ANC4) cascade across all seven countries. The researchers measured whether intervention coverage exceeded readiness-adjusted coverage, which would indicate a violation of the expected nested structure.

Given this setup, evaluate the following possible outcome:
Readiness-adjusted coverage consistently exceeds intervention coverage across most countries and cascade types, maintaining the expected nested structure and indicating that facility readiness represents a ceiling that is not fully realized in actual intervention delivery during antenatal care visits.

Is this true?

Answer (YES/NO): NO